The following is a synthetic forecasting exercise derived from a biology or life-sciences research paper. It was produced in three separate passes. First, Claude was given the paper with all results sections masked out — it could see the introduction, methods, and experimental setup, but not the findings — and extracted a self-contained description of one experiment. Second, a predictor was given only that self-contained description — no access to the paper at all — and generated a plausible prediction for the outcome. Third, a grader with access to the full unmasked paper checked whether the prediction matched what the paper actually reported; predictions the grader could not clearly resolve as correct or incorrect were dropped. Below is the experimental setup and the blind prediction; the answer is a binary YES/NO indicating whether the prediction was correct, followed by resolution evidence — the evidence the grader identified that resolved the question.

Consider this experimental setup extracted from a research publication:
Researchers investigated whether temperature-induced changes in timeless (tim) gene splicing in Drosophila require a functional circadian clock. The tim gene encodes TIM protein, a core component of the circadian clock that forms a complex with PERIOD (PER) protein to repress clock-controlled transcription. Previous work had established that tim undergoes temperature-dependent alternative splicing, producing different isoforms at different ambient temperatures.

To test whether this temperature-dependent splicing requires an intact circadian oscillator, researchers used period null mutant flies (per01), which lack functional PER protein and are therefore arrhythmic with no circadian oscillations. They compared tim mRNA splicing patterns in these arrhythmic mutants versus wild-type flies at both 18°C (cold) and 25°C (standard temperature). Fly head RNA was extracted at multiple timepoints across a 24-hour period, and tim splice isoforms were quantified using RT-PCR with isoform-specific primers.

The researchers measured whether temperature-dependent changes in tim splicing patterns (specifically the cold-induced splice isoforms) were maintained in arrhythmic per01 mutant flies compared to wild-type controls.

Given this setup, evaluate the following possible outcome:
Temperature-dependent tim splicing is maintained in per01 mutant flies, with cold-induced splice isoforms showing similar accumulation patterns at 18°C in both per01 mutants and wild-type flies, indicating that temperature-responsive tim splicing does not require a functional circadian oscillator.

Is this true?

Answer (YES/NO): YES